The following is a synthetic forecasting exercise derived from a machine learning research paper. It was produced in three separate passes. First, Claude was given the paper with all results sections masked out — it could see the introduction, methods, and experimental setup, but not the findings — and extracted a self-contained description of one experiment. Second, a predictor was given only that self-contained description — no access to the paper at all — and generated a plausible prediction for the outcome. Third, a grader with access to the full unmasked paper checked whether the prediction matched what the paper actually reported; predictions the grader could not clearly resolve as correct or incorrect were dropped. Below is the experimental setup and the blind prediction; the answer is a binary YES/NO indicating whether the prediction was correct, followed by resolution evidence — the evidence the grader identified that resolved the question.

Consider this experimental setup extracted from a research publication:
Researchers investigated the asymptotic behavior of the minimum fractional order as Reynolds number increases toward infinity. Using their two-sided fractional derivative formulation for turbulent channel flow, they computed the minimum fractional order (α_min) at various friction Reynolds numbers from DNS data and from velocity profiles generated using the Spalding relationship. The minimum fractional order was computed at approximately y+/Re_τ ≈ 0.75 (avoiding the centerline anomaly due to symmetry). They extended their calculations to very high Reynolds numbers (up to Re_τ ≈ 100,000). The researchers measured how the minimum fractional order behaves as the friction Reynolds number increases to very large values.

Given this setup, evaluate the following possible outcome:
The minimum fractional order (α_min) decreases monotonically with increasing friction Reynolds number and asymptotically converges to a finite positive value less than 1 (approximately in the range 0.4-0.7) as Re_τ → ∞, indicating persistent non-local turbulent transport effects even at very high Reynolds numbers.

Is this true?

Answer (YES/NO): NO